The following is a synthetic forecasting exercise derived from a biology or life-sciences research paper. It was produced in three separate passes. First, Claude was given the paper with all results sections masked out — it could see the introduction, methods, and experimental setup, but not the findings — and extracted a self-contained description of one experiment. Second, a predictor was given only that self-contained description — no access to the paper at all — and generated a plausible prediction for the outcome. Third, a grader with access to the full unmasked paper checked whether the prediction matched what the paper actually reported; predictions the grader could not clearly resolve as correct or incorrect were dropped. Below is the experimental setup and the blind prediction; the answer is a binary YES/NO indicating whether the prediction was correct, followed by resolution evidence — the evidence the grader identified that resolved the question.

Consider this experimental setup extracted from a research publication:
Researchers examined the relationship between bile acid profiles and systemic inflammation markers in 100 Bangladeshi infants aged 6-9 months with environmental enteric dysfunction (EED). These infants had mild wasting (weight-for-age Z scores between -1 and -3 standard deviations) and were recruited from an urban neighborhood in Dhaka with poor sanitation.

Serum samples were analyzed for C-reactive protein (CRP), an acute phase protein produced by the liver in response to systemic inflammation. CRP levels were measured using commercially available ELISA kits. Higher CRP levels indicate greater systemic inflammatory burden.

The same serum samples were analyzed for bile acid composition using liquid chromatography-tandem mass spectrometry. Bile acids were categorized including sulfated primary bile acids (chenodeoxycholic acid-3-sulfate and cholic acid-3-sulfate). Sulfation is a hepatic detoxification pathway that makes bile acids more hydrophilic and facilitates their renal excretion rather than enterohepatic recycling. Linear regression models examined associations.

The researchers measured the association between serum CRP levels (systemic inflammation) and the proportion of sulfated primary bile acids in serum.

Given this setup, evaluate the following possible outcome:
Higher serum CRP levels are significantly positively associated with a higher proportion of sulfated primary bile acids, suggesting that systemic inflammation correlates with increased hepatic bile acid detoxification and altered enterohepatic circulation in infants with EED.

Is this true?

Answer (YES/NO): NO